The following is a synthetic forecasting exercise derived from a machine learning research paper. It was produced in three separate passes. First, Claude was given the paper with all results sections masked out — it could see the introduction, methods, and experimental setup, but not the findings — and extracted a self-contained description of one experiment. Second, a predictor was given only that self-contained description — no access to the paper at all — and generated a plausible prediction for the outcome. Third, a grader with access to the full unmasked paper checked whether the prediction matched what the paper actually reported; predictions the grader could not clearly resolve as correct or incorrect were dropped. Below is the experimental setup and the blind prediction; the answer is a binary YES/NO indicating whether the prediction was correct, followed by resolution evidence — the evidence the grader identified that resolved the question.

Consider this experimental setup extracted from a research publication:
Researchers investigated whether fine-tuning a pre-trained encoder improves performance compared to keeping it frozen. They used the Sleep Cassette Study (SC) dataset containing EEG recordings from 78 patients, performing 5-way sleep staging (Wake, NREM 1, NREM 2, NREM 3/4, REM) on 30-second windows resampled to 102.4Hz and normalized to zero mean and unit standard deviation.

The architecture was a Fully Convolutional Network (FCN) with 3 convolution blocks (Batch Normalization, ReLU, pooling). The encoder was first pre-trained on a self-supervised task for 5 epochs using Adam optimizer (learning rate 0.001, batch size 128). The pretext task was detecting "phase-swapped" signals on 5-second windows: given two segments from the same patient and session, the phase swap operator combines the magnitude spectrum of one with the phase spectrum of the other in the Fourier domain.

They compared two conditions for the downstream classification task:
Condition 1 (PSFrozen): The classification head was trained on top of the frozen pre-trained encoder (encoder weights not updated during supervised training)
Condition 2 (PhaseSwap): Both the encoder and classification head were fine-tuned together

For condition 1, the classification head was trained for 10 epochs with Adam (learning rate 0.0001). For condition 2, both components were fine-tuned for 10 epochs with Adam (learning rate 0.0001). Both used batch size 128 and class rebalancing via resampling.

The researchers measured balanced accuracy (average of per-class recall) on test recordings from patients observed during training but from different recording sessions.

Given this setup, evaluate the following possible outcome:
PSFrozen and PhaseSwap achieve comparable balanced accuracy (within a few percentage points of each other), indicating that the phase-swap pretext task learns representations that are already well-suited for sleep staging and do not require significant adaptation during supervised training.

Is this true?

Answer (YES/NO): NO